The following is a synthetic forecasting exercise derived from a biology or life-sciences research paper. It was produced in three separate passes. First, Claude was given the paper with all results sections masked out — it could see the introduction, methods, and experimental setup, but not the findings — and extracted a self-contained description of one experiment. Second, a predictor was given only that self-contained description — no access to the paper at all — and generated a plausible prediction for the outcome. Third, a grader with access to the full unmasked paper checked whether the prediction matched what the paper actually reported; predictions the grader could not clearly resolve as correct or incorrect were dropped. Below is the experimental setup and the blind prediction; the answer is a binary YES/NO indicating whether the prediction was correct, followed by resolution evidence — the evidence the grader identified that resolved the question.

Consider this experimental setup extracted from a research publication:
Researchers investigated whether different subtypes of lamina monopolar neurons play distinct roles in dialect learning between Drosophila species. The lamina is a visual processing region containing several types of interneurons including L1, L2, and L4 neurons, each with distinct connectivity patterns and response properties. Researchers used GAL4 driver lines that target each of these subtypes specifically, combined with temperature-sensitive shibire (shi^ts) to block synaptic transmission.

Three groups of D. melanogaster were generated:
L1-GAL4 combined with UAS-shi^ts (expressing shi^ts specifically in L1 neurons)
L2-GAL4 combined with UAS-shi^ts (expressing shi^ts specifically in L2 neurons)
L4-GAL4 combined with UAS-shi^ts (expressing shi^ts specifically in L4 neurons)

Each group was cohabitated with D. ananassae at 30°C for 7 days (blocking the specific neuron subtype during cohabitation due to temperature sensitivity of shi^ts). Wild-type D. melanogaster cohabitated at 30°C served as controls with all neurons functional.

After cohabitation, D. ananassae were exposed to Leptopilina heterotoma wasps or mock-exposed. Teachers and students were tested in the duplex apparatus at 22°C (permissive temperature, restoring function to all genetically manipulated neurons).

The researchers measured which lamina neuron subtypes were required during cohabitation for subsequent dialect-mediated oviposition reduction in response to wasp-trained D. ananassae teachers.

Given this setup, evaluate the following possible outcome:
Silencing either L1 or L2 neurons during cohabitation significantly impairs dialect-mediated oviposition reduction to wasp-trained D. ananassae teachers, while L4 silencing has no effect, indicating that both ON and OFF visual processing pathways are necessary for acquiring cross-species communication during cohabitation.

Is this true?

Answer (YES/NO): NO